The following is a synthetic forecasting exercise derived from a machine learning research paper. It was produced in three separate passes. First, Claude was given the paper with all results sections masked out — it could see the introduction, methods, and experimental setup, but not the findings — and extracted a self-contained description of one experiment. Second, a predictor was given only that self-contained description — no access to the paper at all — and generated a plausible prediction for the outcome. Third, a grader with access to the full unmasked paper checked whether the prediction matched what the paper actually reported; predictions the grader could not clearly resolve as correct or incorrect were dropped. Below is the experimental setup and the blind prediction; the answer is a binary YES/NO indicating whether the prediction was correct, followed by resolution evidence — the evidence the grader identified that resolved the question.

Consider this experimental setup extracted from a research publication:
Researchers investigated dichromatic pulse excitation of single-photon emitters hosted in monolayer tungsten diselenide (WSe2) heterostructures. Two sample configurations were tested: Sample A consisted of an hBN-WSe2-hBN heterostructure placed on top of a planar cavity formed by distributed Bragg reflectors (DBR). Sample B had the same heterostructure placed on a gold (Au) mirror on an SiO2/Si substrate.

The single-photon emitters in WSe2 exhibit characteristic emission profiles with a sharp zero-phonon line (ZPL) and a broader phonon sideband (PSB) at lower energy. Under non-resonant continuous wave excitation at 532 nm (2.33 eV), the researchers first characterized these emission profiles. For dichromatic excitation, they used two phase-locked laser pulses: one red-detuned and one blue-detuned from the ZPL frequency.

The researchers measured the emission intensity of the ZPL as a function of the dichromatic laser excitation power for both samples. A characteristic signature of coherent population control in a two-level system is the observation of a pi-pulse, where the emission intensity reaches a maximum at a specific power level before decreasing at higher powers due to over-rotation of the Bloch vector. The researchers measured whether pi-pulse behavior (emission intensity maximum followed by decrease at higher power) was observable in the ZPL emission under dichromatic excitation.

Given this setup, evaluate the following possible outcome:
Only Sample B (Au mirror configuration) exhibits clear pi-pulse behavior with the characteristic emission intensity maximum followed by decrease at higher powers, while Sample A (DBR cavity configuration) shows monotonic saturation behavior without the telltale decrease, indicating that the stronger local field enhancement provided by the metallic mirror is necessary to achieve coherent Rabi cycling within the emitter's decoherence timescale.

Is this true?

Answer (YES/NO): NO